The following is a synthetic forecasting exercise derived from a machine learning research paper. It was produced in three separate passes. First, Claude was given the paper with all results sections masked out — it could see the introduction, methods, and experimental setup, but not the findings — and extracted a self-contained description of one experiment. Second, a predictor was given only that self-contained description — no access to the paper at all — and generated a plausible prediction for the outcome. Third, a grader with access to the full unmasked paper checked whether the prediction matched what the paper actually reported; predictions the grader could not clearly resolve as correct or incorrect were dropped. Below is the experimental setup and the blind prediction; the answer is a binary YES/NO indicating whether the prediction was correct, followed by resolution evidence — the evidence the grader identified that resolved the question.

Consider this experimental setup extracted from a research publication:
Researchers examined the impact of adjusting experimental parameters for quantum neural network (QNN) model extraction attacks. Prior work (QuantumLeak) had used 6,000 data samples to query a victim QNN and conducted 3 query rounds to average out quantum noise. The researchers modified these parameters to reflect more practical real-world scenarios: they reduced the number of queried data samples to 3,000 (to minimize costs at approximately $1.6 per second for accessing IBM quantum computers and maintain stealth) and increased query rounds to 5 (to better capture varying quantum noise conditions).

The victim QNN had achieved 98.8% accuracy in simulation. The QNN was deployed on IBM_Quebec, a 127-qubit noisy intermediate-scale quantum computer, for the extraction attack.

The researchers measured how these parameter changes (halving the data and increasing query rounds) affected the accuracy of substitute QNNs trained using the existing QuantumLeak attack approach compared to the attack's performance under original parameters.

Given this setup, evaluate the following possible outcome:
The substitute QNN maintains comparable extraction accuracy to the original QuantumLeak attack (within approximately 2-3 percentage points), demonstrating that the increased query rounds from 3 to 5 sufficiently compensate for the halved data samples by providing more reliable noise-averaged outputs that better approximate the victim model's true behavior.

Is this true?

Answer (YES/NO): NO